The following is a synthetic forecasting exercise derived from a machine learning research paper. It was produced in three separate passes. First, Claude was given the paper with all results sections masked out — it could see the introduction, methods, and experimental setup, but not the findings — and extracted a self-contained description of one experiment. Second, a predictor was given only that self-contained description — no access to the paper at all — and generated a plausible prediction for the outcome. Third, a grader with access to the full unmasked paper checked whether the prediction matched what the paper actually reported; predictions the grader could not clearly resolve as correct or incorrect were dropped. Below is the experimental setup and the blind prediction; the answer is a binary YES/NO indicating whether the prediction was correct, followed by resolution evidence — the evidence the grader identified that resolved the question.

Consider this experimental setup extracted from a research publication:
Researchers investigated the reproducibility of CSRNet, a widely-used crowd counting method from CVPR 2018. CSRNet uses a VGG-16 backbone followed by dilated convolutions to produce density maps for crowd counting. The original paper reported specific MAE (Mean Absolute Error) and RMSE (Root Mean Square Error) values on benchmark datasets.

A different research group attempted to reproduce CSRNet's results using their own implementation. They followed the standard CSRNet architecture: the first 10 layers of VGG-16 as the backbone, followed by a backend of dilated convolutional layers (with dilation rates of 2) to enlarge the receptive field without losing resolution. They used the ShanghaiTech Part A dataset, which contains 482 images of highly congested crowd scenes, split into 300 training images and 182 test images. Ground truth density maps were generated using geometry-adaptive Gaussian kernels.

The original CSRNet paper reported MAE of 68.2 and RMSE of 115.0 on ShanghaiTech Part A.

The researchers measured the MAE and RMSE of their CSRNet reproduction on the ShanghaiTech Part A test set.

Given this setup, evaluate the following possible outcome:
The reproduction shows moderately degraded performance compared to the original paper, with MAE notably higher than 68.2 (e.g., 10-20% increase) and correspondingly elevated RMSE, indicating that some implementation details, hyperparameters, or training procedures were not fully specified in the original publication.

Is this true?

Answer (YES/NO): NO